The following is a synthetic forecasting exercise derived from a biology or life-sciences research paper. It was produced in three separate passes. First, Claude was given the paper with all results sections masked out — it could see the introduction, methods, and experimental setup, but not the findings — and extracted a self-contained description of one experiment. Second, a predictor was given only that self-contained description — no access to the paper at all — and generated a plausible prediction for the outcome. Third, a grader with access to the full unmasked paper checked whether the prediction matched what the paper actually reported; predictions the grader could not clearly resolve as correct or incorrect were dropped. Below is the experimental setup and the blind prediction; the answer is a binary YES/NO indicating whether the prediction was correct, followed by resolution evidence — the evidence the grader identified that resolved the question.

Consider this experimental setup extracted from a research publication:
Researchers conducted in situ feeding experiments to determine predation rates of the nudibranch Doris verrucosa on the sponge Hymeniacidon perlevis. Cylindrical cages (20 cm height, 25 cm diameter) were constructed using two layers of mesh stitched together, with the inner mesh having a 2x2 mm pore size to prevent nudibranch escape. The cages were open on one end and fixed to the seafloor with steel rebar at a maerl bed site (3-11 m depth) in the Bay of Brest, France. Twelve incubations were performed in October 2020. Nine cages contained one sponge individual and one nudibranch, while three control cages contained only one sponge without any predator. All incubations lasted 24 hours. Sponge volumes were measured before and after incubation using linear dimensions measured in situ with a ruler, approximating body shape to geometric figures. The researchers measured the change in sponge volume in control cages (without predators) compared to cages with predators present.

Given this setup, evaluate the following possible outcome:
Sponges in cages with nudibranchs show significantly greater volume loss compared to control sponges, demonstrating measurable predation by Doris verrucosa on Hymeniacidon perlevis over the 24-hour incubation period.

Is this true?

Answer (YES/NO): YES